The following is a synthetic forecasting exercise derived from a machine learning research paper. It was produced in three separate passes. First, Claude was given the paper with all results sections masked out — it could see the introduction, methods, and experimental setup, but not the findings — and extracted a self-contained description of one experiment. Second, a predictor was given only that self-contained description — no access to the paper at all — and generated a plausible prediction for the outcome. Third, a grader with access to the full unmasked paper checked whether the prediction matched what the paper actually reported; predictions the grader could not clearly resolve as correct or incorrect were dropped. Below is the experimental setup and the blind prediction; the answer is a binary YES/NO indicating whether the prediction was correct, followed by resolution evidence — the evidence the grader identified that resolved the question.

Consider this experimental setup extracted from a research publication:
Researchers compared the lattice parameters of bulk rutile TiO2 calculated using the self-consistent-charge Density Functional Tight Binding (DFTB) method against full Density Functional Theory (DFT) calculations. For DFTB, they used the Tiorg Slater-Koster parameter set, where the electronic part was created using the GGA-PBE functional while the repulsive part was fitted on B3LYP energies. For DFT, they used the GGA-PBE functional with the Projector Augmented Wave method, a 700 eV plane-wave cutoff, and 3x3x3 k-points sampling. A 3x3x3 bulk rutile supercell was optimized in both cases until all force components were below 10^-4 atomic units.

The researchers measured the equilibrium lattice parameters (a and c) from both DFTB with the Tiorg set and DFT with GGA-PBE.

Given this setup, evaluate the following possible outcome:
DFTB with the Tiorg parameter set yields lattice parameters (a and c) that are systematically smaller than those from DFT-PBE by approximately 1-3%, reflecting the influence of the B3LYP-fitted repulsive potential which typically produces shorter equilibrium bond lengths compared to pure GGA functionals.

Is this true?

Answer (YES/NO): NO